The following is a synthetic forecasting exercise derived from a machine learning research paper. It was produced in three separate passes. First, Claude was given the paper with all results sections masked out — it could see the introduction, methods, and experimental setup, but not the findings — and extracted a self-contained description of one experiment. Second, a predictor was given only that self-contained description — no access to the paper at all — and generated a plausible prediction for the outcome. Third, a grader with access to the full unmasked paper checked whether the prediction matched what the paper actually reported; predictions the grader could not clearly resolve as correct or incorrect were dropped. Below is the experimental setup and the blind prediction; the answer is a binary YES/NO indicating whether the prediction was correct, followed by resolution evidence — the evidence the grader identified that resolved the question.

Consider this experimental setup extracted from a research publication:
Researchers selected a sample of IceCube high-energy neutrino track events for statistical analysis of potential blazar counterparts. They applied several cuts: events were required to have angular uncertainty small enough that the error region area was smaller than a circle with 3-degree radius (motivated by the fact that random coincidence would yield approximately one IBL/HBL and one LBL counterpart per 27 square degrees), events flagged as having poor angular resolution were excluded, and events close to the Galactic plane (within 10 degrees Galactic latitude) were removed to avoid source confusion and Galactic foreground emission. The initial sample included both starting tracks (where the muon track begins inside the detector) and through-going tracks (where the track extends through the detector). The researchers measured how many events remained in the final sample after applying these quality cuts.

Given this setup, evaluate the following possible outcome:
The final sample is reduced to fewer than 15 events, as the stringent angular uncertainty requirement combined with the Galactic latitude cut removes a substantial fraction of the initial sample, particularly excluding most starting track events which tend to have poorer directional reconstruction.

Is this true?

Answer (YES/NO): NO